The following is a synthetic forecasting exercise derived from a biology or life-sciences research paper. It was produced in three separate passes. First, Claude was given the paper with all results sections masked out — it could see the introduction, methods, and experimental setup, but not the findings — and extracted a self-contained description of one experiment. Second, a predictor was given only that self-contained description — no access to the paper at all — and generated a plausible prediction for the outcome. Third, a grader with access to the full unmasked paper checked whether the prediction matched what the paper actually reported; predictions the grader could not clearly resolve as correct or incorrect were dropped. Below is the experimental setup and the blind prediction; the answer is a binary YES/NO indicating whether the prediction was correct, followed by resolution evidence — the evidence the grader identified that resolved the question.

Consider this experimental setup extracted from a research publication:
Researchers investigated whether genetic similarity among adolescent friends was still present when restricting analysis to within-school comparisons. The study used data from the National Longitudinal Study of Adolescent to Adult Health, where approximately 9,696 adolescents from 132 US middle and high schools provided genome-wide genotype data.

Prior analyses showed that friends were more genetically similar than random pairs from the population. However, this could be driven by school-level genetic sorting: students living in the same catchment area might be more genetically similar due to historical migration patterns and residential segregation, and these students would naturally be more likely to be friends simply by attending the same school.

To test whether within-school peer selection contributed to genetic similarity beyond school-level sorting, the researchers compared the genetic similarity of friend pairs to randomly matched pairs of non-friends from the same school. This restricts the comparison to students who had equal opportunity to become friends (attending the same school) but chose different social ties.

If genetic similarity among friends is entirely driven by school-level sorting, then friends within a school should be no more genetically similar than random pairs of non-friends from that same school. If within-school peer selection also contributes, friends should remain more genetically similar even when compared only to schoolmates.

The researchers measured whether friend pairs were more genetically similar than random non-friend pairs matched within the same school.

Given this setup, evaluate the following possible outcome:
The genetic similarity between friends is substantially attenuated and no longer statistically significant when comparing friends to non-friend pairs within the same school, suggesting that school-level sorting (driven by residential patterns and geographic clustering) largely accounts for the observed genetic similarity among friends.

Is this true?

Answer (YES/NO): NO